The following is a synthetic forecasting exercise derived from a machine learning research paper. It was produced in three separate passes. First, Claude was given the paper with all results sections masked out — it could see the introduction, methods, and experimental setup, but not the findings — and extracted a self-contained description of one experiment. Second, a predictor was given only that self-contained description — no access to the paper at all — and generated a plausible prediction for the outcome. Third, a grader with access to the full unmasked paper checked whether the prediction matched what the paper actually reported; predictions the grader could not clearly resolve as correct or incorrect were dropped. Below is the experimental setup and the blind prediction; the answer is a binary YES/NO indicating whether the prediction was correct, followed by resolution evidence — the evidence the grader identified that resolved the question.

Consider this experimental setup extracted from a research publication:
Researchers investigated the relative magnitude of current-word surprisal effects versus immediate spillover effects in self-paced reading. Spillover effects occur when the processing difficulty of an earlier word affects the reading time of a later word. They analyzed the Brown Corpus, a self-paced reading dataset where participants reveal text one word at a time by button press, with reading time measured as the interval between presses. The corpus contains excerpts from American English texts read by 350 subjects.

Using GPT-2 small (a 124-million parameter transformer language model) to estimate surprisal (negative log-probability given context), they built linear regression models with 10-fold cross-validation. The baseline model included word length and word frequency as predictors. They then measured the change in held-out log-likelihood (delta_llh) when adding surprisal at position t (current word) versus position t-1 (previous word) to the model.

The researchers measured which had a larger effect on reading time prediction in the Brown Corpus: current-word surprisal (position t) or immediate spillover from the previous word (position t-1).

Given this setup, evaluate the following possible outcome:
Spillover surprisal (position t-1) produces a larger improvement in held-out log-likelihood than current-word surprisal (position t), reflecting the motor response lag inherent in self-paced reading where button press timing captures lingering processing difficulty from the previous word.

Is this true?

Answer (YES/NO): YES